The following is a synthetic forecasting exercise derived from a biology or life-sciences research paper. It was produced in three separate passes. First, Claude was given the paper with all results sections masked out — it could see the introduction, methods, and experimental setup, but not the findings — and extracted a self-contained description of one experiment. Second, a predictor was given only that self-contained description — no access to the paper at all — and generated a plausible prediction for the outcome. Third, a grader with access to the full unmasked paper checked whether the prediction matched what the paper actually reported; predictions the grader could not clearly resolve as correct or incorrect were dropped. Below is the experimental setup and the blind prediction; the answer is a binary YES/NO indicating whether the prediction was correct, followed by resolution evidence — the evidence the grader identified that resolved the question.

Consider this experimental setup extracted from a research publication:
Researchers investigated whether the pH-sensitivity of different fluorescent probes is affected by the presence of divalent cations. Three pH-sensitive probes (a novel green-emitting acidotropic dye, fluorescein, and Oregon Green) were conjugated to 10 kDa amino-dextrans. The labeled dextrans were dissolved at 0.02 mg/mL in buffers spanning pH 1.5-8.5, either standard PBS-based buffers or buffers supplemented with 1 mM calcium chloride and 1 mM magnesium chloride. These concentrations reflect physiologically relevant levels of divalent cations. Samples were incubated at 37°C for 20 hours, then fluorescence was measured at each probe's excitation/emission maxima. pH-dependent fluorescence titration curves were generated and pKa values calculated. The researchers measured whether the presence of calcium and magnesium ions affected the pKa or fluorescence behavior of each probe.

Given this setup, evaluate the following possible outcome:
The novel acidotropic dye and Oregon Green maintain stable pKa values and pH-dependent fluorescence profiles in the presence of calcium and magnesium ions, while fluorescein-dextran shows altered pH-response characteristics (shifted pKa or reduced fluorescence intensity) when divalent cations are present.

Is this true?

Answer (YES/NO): NO